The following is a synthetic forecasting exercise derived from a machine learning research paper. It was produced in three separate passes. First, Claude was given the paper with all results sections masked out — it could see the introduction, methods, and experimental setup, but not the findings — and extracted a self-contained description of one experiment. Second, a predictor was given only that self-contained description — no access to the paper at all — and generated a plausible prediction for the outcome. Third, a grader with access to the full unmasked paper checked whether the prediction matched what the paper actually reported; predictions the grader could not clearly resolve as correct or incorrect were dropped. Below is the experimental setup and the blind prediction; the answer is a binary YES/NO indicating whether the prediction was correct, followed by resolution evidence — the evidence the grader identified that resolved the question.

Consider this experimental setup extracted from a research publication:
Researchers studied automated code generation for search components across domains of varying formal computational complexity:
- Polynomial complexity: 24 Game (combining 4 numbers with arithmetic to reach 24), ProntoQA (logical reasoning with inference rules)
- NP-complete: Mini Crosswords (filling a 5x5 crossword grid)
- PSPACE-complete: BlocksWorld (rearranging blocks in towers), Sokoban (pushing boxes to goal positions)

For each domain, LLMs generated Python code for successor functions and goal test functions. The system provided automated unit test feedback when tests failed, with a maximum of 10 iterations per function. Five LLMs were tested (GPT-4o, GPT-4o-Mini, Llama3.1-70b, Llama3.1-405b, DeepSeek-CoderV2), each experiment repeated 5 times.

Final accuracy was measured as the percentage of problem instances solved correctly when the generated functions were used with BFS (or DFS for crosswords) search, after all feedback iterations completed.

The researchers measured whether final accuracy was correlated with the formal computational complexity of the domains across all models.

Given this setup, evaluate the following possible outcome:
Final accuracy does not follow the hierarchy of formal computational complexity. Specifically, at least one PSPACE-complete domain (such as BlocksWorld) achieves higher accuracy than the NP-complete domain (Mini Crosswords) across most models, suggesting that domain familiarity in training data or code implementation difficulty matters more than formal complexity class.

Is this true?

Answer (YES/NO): NO